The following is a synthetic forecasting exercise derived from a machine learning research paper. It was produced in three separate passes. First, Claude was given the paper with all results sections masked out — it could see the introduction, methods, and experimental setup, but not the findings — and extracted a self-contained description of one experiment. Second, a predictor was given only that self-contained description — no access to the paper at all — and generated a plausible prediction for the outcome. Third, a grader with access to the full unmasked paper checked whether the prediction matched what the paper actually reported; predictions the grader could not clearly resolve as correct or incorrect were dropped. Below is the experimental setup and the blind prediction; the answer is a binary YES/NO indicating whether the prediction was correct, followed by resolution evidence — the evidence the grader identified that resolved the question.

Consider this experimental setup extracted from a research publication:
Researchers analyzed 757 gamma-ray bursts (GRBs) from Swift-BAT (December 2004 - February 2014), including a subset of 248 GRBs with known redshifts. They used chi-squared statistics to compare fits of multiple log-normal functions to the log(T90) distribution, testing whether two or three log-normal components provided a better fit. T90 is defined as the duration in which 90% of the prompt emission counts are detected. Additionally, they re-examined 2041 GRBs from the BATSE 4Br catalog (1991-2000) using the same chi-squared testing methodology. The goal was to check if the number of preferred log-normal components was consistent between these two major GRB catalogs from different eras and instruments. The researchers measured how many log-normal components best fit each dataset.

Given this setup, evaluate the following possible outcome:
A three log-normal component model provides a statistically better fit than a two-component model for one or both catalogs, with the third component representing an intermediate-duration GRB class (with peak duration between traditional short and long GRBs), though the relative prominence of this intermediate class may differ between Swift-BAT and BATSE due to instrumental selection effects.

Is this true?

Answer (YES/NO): YES